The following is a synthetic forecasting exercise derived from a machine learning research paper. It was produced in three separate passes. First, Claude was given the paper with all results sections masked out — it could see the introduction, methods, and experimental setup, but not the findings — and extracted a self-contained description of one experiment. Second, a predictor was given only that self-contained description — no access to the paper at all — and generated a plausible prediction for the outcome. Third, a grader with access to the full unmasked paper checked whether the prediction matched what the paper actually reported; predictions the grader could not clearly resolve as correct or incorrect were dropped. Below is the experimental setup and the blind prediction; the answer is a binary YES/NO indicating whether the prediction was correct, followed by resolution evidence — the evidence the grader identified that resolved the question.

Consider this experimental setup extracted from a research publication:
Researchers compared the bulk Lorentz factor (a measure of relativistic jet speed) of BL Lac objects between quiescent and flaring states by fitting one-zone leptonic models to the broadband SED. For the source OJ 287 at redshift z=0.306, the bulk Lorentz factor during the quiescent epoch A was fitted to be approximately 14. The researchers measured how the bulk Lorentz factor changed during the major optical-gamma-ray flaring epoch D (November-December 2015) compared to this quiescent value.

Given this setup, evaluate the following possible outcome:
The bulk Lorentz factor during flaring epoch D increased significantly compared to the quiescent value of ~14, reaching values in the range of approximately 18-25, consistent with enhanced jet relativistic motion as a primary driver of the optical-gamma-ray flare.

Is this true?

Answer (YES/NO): NO